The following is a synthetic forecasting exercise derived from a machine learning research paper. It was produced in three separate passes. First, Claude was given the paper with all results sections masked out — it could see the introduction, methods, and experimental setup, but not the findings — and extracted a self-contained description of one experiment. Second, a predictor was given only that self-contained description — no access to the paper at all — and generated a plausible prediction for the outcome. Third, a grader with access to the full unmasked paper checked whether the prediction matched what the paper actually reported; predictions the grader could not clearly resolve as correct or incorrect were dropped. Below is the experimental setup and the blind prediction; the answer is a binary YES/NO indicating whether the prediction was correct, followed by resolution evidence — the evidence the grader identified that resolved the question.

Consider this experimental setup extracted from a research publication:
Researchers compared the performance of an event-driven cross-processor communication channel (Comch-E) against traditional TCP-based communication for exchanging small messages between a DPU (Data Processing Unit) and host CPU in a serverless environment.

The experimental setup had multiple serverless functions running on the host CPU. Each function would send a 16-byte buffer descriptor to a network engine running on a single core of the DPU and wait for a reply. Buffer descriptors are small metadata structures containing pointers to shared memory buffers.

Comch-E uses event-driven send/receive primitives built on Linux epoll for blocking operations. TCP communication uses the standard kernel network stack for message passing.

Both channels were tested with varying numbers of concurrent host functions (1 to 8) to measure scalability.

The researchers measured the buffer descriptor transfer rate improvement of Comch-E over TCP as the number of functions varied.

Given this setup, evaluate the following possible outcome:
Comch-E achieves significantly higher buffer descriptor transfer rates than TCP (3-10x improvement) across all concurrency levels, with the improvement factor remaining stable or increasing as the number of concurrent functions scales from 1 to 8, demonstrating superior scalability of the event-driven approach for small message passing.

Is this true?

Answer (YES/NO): NO